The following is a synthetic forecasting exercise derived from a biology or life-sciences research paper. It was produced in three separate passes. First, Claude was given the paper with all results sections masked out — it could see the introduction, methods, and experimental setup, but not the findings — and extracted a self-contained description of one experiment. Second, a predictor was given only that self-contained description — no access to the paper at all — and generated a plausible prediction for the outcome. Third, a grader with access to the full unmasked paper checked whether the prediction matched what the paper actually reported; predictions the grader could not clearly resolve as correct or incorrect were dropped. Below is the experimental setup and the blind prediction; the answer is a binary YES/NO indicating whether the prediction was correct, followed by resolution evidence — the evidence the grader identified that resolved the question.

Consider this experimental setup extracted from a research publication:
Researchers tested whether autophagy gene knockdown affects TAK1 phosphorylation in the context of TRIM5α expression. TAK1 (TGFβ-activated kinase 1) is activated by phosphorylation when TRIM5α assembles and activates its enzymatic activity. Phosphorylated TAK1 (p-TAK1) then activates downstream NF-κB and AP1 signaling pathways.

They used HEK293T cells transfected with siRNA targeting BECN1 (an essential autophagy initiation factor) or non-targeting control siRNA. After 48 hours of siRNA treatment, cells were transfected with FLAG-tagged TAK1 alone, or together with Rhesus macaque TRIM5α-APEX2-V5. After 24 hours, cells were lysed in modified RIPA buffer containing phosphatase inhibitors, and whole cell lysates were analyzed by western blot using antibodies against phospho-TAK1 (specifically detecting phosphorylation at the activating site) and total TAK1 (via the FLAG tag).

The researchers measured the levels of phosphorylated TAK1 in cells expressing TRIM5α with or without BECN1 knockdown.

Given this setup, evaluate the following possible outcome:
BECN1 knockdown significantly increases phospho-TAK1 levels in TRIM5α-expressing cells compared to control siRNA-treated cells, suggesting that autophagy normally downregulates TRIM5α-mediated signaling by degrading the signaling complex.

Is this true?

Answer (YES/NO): NO